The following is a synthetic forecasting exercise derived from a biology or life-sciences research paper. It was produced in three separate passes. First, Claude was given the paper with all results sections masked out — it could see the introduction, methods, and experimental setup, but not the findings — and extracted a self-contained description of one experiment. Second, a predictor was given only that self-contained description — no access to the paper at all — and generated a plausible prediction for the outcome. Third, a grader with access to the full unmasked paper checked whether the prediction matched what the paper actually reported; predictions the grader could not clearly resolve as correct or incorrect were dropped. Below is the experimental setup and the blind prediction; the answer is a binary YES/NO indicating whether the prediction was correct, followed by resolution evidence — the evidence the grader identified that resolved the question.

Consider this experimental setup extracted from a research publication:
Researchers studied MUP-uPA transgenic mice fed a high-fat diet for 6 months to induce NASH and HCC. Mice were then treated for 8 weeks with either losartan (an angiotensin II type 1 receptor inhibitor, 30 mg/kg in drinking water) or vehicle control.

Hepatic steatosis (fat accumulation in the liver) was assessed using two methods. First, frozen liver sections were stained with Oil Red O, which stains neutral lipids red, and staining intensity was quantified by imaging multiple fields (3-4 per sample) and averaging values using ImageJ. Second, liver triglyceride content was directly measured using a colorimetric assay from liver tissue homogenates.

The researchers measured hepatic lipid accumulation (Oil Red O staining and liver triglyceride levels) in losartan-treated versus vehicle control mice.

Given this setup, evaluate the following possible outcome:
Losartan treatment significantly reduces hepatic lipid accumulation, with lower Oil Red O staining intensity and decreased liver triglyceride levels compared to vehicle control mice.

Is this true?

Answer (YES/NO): NO